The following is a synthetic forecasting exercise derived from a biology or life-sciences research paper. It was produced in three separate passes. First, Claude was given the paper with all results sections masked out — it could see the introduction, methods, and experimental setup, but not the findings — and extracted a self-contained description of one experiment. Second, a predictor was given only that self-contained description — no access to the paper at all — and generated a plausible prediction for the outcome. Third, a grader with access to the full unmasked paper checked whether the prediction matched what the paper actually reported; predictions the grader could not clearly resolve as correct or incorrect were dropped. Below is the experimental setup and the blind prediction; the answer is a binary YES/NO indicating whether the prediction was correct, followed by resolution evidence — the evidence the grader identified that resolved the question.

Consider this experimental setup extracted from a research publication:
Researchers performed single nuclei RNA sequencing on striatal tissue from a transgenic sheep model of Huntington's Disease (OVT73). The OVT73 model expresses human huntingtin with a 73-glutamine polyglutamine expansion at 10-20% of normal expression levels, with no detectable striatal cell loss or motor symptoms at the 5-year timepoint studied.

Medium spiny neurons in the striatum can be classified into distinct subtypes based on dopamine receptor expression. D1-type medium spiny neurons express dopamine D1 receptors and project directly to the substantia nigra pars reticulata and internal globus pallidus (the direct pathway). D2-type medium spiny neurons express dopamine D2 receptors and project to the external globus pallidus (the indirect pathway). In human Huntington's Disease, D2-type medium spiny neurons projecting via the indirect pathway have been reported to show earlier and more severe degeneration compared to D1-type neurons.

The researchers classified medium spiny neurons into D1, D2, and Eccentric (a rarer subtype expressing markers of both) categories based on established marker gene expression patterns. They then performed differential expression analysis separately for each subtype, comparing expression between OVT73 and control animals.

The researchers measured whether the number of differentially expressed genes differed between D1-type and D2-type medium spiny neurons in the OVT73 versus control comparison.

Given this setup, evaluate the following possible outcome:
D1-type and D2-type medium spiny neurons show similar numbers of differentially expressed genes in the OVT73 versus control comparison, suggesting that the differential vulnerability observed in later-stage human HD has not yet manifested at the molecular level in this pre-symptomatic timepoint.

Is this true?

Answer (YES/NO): NO